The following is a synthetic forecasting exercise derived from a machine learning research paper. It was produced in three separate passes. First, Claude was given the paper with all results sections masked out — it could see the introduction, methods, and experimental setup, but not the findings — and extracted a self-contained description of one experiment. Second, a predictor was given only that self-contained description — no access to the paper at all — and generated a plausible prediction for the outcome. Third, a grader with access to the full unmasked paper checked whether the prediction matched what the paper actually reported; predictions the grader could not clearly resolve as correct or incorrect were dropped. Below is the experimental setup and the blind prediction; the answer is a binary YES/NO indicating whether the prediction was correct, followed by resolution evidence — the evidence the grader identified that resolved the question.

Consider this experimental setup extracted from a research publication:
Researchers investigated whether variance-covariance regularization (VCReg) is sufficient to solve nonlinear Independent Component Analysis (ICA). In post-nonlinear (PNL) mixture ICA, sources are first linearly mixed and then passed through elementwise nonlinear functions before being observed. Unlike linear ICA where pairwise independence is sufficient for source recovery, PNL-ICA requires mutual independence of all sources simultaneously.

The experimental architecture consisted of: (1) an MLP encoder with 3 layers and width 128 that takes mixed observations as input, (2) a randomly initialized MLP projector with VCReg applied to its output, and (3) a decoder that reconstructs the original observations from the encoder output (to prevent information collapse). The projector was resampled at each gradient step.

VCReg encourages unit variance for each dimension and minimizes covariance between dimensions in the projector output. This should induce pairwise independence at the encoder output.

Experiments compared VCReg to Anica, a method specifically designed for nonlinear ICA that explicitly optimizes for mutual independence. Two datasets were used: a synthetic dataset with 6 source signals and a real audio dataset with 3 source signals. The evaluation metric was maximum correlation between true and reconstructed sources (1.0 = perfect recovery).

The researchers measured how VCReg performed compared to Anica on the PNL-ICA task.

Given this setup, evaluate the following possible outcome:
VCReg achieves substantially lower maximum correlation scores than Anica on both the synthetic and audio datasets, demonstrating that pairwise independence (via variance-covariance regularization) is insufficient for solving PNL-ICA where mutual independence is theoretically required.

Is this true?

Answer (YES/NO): YES